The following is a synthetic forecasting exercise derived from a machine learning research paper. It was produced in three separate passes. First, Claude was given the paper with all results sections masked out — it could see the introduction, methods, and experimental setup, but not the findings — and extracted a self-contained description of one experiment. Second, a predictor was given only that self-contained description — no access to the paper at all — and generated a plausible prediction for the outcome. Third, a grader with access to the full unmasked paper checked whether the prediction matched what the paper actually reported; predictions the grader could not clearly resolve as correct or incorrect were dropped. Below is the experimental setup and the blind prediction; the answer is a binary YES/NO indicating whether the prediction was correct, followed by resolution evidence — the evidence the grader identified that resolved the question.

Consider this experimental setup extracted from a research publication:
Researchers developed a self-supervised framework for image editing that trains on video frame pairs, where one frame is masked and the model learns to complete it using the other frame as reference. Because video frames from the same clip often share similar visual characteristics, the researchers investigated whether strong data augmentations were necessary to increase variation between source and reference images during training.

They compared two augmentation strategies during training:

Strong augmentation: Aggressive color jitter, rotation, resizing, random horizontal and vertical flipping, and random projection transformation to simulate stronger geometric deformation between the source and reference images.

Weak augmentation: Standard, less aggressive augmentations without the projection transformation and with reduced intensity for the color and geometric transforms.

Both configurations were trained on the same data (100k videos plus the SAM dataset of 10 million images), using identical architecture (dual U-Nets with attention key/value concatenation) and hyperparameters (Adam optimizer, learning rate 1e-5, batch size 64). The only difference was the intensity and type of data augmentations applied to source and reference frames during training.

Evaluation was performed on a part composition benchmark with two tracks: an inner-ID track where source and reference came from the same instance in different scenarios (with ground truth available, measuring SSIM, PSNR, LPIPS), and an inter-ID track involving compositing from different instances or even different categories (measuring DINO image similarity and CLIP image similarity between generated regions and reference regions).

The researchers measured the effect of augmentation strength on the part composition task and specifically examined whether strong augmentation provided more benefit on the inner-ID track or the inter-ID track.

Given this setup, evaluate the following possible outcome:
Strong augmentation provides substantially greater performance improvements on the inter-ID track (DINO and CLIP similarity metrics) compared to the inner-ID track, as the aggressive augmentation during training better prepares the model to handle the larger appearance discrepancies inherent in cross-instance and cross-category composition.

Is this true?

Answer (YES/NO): YES